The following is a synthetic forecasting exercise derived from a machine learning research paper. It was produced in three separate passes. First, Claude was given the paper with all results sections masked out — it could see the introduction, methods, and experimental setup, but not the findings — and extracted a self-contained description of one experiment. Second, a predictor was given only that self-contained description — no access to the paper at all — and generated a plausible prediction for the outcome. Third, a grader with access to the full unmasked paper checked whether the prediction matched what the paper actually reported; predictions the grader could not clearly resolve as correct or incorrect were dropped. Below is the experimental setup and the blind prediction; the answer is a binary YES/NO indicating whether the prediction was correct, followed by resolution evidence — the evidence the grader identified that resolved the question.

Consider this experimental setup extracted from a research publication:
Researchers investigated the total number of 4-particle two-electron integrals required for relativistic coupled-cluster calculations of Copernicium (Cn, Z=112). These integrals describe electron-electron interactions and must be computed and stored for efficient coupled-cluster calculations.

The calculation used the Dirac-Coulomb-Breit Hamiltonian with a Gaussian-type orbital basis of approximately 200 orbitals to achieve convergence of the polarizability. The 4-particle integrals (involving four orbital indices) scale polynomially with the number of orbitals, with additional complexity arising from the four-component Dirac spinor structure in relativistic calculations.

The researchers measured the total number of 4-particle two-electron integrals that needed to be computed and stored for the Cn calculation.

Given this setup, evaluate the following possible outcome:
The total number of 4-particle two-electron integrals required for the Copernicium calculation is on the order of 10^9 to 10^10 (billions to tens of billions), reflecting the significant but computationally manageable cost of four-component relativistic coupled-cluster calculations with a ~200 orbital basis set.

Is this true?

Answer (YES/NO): NO